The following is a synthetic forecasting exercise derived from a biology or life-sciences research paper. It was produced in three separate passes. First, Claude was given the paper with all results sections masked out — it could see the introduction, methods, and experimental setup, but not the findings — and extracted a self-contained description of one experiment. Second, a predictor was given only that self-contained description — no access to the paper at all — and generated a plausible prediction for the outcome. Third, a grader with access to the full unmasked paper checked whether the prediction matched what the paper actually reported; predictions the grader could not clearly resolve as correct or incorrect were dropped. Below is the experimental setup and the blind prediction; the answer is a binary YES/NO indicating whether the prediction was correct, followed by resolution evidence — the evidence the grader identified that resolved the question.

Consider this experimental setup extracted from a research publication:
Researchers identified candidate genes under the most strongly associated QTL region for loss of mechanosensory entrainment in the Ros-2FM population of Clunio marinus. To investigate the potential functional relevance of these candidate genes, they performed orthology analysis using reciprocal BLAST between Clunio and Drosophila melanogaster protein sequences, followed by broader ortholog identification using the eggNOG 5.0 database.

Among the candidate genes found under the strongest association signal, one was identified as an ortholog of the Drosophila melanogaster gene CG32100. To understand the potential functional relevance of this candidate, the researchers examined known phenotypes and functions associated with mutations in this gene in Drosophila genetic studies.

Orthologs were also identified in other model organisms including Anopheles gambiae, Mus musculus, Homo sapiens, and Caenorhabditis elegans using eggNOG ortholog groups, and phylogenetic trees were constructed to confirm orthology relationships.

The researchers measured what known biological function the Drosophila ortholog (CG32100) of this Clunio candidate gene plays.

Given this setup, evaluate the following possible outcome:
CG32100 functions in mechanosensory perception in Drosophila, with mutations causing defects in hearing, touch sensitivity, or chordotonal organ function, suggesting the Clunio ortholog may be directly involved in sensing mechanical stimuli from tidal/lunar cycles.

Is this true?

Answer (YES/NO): NO